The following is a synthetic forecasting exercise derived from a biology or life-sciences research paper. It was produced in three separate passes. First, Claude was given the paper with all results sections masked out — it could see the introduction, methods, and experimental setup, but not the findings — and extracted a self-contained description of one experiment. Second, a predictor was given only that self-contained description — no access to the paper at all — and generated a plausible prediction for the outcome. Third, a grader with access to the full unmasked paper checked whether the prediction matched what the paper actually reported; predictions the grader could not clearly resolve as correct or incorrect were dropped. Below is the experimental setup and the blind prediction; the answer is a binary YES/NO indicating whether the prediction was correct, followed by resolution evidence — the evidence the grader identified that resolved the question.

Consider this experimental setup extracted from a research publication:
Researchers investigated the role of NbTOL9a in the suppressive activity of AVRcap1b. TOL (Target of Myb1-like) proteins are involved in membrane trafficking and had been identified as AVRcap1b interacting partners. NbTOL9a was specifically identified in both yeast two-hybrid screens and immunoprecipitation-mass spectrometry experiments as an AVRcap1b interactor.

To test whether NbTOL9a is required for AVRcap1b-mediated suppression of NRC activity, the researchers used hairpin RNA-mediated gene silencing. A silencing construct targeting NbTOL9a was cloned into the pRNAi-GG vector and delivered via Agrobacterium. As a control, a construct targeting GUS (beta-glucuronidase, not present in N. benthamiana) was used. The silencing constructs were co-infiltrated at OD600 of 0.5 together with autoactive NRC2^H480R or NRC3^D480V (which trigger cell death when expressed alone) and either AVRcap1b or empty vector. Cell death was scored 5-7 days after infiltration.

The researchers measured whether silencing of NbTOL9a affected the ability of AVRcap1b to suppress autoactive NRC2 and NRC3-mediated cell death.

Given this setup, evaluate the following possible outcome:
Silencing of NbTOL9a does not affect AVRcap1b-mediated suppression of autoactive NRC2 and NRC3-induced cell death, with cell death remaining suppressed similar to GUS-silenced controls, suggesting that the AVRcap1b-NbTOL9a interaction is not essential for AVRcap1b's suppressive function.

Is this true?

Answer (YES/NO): NO